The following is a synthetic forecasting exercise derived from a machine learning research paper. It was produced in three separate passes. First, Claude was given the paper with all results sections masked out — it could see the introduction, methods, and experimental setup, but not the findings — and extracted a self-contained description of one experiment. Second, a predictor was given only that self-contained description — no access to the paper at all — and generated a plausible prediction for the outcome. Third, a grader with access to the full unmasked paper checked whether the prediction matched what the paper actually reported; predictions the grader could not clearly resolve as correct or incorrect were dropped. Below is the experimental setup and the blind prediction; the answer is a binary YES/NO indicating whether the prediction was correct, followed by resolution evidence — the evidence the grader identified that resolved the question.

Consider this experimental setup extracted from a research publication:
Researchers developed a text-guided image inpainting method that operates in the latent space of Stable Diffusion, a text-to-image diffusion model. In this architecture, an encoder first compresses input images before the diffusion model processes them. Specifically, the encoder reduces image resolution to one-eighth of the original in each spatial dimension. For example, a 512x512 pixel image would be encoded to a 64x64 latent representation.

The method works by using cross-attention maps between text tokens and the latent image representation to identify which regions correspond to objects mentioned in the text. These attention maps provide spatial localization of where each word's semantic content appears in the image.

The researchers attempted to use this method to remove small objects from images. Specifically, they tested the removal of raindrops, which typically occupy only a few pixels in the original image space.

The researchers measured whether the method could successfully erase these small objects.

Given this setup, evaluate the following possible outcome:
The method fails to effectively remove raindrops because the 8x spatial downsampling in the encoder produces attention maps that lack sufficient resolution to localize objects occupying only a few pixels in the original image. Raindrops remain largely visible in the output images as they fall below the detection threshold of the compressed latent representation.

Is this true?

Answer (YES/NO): YES